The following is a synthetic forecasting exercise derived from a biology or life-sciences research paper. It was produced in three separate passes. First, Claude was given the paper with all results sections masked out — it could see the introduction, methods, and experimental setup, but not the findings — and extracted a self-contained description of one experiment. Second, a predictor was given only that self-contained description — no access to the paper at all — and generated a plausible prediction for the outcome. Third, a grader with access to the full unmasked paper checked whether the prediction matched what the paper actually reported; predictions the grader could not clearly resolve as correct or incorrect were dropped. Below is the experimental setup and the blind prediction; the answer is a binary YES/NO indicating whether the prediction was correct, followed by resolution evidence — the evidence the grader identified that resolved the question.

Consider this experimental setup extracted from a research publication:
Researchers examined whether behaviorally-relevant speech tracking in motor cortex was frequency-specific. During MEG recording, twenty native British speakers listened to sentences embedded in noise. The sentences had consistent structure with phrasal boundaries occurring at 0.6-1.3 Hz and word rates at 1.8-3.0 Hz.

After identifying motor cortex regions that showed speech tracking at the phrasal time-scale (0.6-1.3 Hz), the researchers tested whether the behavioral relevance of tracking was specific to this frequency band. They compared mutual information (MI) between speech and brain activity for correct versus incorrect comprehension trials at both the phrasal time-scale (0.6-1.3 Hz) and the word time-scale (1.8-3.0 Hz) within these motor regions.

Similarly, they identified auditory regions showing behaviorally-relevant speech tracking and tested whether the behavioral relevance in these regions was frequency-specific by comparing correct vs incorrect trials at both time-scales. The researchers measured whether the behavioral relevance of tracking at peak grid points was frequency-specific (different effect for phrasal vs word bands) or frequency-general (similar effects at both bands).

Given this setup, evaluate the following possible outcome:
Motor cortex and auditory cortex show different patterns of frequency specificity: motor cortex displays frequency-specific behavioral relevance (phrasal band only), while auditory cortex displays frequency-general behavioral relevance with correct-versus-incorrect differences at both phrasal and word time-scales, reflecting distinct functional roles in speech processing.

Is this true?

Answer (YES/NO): YES